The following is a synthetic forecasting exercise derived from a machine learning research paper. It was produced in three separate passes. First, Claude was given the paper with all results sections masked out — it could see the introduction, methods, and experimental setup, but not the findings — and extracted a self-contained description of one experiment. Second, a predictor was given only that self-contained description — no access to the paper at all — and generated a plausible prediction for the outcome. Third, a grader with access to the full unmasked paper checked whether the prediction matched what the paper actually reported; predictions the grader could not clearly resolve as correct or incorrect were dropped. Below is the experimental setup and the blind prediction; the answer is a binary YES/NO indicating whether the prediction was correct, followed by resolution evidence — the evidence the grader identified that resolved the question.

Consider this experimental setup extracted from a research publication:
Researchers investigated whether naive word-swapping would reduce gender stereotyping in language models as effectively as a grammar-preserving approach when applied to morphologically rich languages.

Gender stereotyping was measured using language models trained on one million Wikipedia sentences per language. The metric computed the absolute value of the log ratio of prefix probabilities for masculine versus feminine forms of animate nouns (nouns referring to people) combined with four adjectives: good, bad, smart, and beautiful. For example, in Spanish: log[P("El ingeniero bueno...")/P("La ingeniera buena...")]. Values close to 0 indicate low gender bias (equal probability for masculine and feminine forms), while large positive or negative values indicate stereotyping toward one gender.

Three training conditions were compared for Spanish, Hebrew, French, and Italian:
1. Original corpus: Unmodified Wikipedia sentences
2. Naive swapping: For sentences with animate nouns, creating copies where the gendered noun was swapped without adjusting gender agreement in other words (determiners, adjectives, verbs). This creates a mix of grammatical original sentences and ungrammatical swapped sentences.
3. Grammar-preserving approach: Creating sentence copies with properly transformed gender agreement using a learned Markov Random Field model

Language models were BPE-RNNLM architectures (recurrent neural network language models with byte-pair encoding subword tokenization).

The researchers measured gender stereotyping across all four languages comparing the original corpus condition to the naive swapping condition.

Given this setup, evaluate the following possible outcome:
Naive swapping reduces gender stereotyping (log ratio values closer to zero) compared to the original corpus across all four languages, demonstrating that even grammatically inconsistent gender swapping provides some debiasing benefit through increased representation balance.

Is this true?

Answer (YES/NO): NO